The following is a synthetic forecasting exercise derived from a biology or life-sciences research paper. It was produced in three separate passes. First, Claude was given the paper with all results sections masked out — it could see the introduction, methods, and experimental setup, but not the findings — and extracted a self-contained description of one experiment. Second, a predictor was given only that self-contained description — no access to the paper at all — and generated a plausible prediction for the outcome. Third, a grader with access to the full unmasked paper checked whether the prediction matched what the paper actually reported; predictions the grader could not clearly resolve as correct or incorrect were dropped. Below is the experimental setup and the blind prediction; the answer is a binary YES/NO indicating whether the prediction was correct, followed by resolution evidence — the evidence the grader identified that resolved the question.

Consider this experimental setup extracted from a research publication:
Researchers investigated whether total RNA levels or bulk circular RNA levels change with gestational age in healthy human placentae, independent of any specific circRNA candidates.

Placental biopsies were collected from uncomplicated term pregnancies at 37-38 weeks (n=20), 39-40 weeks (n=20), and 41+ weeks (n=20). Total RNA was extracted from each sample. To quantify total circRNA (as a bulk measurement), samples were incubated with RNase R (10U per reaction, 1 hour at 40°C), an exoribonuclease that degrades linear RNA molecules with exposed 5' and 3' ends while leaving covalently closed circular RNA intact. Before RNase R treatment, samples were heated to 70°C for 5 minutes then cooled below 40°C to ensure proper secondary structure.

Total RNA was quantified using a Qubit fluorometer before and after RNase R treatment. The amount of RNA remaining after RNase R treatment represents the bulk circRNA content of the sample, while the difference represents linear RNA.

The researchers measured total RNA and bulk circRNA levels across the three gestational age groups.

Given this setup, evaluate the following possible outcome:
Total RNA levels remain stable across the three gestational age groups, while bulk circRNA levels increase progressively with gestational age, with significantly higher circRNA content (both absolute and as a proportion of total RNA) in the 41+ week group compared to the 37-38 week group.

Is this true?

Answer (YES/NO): NO